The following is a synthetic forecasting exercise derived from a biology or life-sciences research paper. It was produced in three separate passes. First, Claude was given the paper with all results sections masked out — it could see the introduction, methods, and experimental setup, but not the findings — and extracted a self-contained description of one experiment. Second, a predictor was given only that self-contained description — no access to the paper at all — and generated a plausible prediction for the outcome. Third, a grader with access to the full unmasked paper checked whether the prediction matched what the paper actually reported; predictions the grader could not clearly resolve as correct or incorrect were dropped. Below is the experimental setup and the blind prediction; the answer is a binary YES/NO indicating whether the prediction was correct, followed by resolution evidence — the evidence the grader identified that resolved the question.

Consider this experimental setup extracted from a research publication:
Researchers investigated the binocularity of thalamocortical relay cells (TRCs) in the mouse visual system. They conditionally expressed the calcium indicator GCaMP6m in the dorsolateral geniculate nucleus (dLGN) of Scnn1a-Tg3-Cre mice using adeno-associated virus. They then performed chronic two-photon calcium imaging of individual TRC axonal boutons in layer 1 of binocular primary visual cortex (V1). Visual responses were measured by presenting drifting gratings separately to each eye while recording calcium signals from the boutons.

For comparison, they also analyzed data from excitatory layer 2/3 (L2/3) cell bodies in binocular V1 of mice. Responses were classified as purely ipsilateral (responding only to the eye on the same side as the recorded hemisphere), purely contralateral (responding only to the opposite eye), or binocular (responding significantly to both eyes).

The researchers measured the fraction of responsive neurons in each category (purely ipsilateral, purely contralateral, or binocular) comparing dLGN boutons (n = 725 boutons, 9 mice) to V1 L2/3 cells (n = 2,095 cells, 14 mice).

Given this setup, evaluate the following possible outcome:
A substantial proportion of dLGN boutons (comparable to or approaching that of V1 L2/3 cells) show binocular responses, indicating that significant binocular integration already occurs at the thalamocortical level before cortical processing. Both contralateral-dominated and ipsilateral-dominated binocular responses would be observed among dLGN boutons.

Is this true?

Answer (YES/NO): NO